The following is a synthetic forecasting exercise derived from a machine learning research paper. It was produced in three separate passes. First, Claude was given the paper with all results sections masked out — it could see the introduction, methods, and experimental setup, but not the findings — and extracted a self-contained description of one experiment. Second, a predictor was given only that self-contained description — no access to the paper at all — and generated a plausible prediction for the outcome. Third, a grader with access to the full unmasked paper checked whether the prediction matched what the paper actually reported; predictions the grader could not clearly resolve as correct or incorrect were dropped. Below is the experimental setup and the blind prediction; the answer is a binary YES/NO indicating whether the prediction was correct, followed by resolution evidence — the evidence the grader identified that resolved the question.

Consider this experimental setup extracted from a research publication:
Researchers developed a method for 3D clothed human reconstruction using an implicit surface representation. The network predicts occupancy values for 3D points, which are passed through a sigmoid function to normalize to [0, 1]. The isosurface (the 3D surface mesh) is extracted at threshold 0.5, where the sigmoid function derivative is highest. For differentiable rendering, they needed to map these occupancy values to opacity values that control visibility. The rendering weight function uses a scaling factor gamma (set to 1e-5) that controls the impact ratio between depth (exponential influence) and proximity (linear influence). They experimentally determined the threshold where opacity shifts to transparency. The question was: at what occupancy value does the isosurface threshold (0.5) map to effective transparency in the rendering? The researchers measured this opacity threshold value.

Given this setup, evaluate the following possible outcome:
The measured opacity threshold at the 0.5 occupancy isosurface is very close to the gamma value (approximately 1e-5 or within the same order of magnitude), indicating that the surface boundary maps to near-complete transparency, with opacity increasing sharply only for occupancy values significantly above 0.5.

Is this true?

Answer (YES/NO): NO